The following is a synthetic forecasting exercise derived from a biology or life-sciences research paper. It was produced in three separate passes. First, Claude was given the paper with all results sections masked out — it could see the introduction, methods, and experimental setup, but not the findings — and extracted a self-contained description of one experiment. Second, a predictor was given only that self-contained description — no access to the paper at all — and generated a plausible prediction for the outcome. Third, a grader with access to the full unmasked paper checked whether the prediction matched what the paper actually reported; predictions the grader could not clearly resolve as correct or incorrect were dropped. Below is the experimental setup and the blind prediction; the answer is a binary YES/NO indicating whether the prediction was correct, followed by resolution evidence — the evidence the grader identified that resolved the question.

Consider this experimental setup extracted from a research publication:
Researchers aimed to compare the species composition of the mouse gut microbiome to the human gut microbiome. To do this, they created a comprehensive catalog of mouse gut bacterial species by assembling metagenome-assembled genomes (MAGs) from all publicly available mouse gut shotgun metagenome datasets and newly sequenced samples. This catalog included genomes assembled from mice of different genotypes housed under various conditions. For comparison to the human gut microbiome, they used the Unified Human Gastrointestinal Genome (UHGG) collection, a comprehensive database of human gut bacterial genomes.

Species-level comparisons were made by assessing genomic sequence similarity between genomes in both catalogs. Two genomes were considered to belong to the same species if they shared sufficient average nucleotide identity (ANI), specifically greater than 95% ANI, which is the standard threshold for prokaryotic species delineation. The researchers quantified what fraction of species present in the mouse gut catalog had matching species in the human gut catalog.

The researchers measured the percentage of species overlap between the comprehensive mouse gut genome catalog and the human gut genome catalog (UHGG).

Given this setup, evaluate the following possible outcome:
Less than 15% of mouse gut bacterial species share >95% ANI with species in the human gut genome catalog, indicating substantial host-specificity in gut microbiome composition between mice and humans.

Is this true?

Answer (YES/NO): NO